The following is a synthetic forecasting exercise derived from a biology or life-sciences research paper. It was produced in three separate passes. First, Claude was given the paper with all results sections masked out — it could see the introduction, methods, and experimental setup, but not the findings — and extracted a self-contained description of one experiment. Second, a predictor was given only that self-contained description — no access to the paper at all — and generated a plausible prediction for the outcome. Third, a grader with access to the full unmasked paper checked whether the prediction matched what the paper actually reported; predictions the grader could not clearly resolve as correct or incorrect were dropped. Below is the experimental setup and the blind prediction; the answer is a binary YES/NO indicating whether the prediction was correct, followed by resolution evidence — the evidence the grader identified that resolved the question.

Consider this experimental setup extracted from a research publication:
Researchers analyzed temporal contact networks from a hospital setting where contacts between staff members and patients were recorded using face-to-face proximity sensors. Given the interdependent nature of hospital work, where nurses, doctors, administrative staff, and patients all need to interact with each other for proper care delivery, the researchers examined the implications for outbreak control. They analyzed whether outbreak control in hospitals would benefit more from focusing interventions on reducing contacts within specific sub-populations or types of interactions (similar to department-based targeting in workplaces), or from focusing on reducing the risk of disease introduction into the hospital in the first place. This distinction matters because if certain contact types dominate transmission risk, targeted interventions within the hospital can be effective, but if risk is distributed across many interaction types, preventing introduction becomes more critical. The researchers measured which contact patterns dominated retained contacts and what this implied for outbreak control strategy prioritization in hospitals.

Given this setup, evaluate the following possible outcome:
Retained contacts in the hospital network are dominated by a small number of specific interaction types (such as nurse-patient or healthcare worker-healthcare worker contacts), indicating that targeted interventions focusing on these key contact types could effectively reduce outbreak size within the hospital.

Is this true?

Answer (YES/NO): NO